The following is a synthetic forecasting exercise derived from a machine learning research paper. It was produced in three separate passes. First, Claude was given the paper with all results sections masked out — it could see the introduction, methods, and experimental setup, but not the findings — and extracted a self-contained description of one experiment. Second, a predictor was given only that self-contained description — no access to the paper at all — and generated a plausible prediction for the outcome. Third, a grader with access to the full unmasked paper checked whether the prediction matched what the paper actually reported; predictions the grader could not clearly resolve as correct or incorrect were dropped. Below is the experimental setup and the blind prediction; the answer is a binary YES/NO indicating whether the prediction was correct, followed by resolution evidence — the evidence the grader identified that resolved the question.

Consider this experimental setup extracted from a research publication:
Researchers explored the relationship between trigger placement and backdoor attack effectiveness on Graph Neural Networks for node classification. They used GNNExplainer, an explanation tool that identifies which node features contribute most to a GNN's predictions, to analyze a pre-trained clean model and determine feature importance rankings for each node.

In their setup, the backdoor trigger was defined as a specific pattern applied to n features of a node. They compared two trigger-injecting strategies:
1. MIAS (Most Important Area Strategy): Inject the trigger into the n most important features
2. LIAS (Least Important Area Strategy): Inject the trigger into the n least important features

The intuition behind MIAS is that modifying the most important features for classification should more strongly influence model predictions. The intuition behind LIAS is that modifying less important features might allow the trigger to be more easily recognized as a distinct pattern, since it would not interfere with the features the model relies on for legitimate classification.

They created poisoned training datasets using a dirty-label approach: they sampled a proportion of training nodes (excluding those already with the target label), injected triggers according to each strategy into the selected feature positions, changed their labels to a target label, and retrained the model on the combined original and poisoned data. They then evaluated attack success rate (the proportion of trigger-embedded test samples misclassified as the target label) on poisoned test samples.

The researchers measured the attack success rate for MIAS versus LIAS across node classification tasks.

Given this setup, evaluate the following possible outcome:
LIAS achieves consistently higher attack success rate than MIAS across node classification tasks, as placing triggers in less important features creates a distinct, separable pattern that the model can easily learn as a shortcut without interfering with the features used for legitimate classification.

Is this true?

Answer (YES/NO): YES